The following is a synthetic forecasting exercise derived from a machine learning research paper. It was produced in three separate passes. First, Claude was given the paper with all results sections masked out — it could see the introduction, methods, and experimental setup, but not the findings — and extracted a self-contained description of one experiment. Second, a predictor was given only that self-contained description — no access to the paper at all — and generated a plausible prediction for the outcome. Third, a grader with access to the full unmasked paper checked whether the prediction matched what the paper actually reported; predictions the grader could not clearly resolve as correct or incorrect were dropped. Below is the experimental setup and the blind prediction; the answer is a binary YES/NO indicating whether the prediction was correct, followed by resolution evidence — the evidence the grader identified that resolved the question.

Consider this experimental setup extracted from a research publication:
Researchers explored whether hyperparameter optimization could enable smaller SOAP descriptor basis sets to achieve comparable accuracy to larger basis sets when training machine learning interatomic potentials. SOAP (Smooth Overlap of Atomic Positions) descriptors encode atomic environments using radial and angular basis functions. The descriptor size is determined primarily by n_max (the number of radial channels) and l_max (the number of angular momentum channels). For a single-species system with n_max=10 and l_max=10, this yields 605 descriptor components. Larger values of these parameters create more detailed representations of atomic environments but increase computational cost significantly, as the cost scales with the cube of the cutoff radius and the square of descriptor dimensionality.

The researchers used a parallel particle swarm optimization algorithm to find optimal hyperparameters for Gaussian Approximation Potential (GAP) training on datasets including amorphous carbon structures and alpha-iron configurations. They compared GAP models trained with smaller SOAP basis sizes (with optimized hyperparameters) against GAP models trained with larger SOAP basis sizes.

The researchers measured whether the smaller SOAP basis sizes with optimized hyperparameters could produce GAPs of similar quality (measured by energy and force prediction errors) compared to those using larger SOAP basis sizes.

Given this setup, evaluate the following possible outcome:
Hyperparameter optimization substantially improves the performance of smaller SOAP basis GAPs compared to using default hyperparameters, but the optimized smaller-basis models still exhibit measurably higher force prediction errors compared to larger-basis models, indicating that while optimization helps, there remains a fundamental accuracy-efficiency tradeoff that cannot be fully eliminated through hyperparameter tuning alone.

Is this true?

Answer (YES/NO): NO